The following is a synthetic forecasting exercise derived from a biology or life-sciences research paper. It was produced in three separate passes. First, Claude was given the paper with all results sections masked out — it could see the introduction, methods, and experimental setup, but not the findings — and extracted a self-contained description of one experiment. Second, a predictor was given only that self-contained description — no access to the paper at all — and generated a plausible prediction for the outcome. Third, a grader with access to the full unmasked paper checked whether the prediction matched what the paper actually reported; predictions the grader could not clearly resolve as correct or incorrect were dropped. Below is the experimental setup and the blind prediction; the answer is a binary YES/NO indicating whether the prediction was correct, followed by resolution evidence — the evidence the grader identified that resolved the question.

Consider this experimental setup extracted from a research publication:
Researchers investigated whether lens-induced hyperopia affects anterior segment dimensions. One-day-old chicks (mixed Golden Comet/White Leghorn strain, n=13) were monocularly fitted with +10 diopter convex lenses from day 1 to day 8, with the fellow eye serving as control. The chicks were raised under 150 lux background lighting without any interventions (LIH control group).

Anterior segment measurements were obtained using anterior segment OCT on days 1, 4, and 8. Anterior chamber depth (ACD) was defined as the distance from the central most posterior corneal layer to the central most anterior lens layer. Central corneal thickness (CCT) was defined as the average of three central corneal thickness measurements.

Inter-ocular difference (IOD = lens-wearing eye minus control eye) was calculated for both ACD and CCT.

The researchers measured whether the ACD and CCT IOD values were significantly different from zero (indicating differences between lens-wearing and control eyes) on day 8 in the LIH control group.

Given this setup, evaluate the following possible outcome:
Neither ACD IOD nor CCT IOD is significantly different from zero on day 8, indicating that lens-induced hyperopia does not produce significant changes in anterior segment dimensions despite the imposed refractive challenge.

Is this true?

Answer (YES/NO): YES